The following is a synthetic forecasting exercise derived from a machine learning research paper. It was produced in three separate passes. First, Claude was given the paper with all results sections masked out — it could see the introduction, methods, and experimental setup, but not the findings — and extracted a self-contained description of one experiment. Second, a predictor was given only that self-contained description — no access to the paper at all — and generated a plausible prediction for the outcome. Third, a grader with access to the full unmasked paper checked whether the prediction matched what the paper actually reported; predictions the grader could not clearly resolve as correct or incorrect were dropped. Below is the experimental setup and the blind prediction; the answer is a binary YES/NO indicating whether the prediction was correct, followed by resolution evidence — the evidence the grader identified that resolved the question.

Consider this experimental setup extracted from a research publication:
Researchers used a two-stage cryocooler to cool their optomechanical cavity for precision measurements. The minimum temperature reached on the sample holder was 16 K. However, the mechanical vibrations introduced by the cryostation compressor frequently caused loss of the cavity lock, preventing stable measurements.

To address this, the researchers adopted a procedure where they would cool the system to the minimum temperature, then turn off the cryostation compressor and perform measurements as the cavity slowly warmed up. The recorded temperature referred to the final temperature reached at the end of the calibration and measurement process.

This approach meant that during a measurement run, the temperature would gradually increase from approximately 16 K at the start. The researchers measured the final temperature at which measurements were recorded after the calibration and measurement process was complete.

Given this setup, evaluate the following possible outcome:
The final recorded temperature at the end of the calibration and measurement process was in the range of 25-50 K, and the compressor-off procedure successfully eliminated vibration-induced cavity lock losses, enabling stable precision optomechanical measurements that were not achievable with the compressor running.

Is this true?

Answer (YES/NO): YES